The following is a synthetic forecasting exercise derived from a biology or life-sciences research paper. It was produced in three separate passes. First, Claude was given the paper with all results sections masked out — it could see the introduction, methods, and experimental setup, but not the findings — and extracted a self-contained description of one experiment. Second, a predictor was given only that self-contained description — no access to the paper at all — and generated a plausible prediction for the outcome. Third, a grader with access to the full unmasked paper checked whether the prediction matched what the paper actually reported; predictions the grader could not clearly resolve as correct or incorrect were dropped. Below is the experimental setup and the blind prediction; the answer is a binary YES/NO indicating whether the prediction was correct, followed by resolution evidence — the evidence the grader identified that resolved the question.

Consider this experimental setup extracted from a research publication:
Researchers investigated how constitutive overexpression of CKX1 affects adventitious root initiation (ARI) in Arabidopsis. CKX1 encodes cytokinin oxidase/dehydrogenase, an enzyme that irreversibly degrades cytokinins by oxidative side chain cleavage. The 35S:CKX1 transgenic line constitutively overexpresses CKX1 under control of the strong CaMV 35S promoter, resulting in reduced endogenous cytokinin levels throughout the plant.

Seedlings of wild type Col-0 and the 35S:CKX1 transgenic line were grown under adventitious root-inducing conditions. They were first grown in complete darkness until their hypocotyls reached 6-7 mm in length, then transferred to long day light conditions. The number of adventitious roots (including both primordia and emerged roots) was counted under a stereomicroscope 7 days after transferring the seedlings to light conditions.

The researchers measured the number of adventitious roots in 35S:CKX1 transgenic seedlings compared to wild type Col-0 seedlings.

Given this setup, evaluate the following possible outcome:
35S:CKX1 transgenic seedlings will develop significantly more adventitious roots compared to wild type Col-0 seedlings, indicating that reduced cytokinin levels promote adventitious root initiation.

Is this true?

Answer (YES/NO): YES